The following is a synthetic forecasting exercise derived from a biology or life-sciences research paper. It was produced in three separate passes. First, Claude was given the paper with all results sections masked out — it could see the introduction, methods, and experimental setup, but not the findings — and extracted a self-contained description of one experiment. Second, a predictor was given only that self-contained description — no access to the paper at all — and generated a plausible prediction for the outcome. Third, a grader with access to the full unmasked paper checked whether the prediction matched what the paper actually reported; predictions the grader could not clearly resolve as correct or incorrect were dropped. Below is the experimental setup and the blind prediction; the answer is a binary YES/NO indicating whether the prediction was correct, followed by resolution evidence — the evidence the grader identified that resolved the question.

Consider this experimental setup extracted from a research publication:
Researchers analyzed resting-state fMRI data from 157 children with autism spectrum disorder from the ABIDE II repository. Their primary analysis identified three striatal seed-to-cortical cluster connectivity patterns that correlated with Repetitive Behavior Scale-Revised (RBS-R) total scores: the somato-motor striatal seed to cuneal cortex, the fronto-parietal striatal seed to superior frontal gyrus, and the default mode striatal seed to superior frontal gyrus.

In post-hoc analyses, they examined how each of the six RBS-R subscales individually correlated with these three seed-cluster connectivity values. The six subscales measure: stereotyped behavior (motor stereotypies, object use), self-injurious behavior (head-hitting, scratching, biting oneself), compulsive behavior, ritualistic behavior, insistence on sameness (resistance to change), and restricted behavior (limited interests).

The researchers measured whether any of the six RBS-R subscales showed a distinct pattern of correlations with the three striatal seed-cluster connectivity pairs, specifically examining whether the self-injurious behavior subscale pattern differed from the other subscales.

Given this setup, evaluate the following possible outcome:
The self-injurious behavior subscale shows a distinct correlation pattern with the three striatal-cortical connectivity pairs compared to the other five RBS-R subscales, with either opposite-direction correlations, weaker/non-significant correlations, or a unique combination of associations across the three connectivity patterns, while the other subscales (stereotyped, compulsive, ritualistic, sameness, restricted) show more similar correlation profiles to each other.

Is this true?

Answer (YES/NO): YES